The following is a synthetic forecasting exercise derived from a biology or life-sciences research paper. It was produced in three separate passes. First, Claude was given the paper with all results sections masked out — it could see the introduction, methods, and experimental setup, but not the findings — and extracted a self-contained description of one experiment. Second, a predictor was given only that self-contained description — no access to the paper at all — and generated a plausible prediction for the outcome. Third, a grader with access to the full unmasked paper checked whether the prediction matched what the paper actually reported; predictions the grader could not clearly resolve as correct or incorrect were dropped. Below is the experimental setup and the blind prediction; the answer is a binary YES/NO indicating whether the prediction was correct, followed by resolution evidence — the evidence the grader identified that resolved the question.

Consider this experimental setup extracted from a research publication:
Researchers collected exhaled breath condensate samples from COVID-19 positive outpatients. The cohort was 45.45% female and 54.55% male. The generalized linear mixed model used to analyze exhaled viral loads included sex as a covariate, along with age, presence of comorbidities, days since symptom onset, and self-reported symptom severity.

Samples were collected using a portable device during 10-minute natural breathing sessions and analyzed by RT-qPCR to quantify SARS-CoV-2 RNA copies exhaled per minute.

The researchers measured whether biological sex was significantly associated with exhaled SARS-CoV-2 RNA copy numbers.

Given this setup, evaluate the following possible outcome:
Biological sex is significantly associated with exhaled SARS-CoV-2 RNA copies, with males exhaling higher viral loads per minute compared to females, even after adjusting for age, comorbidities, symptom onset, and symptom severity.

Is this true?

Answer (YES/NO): NO